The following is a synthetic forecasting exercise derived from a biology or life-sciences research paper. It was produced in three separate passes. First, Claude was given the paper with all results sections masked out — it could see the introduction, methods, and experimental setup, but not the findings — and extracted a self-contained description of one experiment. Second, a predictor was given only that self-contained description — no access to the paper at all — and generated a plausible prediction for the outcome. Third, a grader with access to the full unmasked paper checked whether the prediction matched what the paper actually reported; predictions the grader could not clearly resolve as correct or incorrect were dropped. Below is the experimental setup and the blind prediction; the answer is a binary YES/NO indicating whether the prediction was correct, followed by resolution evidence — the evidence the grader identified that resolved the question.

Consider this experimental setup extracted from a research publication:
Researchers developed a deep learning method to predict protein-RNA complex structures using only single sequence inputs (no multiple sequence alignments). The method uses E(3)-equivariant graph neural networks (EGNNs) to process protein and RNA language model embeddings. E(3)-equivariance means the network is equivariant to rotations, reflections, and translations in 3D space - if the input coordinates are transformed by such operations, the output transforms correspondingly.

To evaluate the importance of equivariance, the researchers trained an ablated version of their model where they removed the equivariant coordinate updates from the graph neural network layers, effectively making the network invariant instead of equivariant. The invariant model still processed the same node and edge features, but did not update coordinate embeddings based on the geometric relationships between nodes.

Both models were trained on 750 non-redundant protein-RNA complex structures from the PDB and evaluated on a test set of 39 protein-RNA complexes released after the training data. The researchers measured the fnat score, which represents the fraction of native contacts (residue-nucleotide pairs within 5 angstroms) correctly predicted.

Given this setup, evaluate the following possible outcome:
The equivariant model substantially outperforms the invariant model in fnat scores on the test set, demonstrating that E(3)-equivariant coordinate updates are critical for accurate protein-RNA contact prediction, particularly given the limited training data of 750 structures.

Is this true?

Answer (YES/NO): NO